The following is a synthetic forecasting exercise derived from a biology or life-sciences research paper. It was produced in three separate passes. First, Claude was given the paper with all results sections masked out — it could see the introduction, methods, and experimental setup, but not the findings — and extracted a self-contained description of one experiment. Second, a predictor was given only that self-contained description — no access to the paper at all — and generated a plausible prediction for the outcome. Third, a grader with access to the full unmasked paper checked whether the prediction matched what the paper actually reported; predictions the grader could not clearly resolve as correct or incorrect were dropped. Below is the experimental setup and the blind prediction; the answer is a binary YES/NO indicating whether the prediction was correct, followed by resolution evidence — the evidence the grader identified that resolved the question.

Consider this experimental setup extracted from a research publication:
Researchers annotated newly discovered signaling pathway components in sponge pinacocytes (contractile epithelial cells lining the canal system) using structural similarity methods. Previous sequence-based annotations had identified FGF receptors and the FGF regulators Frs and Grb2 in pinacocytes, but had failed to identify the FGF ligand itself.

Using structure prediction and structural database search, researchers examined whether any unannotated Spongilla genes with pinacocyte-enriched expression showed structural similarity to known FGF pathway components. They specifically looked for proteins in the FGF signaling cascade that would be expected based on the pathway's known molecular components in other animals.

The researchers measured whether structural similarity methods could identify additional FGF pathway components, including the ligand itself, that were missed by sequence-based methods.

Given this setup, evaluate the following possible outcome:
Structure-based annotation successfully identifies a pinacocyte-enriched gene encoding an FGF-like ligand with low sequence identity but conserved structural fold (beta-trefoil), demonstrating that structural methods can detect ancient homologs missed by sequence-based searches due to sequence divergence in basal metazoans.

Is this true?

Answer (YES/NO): YES